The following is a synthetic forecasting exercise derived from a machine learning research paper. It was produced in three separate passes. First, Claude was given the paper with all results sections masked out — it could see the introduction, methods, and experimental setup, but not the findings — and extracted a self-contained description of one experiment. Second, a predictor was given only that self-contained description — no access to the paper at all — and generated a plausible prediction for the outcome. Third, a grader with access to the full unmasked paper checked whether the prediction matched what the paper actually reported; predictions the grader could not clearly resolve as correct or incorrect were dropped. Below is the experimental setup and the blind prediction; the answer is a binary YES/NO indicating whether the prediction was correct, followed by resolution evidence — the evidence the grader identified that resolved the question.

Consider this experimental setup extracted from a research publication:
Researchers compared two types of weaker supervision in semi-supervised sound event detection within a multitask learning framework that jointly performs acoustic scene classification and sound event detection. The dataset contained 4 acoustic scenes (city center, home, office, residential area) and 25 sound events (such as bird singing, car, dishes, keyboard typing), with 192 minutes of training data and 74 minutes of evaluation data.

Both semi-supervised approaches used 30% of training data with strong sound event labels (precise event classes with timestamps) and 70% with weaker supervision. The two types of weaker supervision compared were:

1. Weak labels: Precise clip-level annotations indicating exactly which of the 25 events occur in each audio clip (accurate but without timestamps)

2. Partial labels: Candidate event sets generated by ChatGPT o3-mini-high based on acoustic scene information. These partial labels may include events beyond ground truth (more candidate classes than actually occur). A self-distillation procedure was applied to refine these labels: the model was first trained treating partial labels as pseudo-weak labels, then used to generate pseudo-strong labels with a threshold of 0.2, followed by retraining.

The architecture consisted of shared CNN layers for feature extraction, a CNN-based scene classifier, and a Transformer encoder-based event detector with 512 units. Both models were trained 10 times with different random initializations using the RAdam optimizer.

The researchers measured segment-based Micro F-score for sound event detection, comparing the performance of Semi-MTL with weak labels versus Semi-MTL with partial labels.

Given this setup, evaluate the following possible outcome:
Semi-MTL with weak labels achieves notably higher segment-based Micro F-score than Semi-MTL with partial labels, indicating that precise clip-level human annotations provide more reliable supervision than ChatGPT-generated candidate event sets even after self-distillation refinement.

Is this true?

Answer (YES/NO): NO